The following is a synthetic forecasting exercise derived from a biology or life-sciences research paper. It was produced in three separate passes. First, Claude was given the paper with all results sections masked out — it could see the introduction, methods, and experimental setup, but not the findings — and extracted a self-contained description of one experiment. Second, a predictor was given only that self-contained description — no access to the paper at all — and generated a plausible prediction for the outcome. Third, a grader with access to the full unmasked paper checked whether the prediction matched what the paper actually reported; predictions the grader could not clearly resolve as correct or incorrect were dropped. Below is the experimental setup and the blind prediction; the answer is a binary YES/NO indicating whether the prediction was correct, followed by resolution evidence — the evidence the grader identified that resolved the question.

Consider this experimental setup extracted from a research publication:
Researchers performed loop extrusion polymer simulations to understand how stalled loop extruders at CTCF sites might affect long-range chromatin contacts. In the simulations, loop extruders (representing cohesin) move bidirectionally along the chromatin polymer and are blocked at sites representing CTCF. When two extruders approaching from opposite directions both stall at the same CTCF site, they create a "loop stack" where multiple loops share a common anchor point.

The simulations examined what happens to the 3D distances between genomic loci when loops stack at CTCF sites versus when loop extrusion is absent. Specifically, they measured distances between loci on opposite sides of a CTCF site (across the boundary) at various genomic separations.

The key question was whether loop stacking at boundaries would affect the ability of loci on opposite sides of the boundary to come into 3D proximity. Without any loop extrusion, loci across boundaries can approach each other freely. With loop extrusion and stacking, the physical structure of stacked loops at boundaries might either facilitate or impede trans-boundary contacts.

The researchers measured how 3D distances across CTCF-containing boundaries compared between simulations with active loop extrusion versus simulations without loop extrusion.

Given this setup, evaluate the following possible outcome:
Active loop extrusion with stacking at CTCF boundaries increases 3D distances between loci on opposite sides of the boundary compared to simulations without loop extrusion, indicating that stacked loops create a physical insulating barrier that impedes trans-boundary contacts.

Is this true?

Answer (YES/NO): NO